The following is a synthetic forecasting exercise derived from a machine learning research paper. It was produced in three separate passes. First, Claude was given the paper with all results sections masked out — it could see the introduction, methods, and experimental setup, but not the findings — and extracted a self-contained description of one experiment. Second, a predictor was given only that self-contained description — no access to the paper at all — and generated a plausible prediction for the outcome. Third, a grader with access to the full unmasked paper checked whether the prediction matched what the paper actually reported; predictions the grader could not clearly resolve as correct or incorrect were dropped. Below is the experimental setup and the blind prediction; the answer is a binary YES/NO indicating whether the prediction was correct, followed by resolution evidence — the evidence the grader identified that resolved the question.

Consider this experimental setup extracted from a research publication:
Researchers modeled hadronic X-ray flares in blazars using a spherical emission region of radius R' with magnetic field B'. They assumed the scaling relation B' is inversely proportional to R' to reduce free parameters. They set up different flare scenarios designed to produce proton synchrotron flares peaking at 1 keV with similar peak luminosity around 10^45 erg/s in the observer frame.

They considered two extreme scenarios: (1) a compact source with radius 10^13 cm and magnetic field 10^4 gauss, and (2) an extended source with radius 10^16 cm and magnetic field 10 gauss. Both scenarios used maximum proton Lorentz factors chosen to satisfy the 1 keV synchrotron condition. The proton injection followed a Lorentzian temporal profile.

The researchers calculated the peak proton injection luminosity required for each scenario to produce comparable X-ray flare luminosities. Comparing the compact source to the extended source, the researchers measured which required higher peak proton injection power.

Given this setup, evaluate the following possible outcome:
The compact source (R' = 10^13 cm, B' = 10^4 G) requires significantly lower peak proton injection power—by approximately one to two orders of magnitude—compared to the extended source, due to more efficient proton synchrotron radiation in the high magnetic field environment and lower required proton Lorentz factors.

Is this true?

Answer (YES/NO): YES